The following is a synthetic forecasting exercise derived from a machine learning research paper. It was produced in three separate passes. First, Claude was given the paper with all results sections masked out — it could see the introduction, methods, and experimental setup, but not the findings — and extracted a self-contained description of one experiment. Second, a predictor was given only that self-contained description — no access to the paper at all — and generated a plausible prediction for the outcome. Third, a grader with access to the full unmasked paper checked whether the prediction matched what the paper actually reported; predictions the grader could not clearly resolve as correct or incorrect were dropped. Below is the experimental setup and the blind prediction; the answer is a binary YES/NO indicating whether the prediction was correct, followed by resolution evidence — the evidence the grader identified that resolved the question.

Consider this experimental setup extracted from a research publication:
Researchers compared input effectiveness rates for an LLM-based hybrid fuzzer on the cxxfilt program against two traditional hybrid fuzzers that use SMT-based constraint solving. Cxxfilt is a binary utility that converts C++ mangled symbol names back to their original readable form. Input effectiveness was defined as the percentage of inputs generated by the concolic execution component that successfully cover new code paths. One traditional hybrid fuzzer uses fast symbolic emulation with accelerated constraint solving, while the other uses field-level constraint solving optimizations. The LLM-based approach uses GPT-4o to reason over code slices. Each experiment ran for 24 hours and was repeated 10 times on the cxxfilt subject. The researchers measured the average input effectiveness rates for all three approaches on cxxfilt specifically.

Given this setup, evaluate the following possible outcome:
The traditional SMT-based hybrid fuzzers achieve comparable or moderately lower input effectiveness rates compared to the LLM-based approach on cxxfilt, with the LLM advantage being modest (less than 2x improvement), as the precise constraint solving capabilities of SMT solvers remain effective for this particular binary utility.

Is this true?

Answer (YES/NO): NO